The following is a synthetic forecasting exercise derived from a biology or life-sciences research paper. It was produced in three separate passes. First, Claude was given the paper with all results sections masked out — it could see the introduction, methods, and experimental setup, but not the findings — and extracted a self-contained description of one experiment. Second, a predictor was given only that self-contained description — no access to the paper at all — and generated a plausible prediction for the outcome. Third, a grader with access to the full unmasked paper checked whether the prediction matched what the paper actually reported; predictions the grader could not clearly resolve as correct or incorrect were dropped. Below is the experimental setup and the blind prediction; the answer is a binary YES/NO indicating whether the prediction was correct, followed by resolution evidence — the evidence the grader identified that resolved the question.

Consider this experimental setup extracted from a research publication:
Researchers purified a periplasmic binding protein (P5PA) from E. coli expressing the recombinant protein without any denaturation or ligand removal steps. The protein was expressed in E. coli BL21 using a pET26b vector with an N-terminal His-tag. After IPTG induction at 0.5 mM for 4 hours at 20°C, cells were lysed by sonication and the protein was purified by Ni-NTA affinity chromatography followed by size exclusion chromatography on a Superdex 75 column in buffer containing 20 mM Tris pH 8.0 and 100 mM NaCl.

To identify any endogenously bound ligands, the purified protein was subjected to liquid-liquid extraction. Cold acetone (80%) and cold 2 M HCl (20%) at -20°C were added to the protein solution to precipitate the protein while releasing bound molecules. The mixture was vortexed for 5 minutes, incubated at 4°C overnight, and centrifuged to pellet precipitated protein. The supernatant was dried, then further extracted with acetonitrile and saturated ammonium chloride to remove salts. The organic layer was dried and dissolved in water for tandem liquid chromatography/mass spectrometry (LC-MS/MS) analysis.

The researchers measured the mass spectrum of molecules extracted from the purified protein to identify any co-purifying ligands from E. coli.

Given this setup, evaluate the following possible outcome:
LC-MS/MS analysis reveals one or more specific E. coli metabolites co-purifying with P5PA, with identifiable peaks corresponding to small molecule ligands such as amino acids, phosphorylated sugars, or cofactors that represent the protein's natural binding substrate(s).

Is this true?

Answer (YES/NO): YES